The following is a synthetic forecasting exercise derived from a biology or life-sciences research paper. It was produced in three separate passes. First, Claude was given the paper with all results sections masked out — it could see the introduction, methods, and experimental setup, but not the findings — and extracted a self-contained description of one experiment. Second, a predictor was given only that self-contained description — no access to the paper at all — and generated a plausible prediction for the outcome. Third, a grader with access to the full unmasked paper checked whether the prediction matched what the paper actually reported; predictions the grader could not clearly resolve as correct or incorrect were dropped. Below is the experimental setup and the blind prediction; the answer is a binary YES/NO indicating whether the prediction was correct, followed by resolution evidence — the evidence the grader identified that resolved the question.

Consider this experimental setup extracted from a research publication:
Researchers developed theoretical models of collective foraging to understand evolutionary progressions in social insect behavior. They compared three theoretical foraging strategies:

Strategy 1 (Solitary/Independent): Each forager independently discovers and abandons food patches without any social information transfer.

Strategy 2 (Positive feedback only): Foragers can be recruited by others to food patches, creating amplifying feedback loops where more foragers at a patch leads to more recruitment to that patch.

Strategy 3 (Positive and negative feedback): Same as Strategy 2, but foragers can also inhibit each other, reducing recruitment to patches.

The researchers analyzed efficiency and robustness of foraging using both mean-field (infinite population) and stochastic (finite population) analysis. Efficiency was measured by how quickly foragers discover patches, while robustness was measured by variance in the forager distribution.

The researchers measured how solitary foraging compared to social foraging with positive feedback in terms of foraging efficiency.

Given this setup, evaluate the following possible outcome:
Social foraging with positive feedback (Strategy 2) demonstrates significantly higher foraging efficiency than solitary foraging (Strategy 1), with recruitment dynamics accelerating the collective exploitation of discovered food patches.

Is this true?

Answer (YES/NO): YES